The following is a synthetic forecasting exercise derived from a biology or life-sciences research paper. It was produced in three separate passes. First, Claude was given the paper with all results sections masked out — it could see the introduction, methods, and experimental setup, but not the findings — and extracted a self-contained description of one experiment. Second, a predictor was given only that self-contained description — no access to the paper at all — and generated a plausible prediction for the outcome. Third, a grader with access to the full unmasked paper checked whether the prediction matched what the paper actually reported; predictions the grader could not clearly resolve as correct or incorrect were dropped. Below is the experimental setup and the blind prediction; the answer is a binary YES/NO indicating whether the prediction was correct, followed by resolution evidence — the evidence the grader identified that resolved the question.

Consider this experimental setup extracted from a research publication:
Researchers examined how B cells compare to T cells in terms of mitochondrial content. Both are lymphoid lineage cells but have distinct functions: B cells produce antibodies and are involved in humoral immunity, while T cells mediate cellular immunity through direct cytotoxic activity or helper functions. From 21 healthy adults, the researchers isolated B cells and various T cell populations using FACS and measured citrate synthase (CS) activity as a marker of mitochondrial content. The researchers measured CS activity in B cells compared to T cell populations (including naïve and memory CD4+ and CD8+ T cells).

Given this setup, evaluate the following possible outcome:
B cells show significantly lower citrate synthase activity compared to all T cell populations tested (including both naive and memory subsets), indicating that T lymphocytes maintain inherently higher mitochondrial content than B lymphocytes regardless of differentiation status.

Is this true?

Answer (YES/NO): NO